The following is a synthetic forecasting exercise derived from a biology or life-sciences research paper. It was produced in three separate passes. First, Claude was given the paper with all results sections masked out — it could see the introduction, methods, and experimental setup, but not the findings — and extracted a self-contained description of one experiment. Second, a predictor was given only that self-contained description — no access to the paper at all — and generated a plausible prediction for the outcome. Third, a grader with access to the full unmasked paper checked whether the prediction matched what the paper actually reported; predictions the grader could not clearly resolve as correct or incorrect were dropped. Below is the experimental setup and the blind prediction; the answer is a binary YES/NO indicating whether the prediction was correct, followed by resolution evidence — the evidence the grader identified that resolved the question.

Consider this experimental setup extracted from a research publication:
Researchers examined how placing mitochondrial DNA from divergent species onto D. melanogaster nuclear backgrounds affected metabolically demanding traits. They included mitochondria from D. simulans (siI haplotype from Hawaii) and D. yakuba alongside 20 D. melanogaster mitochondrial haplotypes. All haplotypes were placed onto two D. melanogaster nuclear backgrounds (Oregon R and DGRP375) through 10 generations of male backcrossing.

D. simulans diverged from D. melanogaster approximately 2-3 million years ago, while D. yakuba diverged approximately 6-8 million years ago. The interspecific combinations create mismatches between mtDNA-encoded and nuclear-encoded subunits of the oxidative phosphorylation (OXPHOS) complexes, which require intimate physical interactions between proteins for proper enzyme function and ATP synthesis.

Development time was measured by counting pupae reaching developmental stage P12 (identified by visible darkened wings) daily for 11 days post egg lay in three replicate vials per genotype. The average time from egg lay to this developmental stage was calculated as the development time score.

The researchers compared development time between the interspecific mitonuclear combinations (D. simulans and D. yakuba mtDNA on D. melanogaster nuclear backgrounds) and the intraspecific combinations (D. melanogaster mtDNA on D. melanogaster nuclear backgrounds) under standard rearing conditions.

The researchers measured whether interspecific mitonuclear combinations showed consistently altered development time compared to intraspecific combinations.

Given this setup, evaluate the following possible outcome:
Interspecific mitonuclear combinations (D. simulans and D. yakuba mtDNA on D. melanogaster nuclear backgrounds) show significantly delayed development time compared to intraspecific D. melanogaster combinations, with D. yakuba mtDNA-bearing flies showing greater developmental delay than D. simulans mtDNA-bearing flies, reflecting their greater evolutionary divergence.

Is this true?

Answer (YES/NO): NO